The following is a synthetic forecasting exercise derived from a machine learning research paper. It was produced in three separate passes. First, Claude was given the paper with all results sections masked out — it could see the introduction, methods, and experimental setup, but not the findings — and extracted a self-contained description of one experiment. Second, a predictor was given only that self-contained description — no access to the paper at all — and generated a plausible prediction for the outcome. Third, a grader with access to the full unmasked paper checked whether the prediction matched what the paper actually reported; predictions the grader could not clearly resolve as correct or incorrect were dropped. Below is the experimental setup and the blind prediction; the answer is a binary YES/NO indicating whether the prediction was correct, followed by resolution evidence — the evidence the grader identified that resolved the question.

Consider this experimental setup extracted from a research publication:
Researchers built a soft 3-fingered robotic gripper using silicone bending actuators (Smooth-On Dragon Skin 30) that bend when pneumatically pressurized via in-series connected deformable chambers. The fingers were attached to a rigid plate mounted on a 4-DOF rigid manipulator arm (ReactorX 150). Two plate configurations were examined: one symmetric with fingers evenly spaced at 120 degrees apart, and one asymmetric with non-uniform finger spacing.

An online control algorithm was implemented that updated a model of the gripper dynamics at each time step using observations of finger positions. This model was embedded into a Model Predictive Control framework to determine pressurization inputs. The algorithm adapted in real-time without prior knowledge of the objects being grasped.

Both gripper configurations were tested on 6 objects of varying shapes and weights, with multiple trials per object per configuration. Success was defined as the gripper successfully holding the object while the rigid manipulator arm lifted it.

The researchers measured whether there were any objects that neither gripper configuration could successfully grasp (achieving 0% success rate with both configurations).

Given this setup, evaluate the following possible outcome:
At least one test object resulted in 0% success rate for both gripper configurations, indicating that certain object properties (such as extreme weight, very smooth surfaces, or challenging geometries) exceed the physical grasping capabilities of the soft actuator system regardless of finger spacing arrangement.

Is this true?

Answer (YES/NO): YES